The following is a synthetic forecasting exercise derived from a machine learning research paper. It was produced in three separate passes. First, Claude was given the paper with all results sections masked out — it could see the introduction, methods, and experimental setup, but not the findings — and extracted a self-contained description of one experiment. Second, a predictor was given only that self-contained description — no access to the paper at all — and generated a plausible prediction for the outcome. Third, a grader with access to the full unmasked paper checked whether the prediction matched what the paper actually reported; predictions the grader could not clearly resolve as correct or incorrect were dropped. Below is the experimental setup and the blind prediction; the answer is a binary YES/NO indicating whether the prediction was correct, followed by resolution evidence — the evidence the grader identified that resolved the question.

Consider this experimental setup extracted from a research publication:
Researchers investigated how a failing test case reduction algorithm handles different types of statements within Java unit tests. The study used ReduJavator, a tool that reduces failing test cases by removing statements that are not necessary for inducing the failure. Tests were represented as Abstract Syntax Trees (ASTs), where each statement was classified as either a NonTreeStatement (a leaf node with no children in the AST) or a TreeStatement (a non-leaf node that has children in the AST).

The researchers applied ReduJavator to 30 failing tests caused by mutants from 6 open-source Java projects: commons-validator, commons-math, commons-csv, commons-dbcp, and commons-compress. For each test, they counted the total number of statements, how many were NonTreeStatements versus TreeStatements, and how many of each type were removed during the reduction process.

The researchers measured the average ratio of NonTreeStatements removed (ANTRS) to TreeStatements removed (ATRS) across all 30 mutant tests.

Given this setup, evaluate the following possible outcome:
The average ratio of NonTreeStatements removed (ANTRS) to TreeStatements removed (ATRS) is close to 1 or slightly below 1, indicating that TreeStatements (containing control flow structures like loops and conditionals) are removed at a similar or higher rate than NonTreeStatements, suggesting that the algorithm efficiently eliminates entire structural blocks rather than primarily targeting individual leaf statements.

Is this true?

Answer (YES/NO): NO